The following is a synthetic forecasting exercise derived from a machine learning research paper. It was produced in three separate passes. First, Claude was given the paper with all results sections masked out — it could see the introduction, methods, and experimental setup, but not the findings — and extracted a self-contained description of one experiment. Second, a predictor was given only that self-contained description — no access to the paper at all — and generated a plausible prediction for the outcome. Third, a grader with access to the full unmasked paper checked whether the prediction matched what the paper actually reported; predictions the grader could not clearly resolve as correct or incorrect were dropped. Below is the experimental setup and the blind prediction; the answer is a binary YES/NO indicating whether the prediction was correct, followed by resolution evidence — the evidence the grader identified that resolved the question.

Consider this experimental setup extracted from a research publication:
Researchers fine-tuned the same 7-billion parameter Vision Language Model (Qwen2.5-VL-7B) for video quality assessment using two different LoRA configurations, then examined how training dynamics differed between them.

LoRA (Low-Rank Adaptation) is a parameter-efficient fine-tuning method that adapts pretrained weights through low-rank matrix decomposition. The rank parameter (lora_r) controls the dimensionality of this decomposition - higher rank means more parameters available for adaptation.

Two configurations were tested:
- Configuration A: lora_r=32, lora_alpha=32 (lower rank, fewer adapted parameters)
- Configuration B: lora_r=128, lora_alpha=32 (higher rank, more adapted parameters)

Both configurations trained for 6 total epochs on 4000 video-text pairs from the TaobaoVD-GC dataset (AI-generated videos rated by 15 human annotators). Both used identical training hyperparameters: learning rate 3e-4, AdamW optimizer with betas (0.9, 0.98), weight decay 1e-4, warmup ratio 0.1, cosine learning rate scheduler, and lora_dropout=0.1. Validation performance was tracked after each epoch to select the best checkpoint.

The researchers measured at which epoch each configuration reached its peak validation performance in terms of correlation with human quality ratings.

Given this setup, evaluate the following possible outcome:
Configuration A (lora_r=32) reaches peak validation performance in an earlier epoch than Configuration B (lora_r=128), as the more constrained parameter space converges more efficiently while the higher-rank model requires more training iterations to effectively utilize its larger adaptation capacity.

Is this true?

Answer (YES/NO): YES